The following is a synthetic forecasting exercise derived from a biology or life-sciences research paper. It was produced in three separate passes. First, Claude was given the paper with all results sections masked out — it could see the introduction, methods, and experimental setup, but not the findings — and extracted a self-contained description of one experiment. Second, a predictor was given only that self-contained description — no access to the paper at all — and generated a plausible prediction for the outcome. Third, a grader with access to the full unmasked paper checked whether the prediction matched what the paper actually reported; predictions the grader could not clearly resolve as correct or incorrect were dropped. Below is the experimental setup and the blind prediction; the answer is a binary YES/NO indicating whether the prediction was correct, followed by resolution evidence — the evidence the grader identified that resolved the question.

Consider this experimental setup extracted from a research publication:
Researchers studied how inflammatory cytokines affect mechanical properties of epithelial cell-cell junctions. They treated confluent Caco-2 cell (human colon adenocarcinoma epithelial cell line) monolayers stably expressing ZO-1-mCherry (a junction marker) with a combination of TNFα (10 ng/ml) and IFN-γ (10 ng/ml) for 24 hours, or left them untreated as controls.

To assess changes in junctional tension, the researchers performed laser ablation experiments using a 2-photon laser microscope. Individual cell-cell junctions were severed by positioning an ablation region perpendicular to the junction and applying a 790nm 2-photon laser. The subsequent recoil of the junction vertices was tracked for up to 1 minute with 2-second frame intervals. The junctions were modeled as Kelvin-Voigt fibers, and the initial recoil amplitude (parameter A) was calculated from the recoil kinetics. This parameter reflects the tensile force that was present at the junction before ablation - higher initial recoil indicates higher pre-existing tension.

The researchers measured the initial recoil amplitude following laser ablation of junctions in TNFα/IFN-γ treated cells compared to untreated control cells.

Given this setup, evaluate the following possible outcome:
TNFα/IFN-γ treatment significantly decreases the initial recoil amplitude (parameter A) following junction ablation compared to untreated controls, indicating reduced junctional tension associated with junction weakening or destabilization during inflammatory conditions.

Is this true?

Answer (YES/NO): NO